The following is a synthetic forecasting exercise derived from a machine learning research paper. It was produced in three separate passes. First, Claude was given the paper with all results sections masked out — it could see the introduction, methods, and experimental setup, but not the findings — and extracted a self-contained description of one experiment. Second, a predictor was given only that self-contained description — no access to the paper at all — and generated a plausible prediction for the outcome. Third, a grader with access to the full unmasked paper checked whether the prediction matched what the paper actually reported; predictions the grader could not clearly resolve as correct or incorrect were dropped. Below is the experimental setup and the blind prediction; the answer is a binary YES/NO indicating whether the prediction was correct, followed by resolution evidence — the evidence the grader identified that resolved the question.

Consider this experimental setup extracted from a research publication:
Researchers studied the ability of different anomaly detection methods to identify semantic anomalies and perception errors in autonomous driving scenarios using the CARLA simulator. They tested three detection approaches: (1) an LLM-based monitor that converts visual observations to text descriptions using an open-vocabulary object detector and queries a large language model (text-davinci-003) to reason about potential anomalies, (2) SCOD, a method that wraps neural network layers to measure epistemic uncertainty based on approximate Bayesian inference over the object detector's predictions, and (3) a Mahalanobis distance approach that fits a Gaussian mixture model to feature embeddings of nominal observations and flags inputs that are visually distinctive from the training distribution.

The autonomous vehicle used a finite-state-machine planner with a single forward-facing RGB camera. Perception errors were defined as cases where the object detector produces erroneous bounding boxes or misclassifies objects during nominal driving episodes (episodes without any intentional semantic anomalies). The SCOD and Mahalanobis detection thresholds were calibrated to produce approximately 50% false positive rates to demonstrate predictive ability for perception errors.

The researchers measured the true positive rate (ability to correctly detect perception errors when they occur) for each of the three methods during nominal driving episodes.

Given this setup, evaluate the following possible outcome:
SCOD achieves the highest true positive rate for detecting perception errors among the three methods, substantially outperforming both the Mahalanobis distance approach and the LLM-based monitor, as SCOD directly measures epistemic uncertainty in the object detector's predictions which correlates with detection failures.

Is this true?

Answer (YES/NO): YES